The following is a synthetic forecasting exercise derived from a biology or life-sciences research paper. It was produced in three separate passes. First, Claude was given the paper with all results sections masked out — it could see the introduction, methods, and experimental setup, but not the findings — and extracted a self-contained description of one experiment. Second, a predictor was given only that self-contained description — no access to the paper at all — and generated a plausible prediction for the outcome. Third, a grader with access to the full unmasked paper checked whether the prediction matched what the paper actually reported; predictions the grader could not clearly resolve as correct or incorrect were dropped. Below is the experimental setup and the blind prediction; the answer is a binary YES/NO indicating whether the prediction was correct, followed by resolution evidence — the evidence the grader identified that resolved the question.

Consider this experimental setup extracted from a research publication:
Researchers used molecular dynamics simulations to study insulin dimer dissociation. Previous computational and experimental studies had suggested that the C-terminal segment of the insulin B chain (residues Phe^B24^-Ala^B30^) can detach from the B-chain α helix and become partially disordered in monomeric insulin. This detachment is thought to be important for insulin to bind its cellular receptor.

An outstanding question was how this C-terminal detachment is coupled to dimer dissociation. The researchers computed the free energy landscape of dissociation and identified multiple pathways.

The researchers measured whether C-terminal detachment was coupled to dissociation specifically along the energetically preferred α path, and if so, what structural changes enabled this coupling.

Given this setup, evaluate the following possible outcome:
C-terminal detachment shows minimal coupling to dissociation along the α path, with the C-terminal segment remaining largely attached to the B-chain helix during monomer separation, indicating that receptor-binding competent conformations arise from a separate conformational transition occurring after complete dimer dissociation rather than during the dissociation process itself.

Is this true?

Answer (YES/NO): NO